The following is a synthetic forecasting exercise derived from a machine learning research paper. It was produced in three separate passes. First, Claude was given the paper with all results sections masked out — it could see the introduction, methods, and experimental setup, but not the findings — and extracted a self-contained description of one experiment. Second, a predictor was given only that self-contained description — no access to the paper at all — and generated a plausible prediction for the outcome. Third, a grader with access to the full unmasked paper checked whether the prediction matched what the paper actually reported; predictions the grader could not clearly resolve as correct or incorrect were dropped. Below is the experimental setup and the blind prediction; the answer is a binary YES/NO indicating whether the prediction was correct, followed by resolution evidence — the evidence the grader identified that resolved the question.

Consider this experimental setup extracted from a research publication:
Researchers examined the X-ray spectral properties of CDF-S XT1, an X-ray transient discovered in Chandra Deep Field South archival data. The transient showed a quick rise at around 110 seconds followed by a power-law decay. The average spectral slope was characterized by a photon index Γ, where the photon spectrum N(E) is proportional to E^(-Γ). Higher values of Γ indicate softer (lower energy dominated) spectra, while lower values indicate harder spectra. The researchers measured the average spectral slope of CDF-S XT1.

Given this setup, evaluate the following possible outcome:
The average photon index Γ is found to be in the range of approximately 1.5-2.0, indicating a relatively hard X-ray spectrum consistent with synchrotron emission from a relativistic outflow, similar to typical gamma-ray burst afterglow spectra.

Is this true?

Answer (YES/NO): NO